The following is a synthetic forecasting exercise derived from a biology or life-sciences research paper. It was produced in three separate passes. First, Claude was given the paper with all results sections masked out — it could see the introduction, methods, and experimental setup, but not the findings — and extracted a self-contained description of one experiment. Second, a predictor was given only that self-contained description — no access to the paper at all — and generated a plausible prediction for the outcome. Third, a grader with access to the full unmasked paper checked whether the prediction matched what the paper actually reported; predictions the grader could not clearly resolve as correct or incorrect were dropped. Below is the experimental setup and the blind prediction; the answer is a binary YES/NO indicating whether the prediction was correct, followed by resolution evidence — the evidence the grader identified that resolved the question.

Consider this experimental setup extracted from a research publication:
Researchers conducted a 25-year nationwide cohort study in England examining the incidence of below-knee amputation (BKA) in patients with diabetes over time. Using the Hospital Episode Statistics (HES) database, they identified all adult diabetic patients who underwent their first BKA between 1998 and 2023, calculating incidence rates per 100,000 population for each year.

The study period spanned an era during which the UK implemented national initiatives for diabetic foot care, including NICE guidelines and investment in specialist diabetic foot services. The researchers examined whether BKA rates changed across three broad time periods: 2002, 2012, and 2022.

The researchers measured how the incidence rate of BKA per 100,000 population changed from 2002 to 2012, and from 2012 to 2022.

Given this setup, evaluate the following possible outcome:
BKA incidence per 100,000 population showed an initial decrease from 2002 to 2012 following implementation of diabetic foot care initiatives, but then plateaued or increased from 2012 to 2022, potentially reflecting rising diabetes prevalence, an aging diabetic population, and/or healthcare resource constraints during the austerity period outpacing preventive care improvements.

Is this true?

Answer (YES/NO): YES